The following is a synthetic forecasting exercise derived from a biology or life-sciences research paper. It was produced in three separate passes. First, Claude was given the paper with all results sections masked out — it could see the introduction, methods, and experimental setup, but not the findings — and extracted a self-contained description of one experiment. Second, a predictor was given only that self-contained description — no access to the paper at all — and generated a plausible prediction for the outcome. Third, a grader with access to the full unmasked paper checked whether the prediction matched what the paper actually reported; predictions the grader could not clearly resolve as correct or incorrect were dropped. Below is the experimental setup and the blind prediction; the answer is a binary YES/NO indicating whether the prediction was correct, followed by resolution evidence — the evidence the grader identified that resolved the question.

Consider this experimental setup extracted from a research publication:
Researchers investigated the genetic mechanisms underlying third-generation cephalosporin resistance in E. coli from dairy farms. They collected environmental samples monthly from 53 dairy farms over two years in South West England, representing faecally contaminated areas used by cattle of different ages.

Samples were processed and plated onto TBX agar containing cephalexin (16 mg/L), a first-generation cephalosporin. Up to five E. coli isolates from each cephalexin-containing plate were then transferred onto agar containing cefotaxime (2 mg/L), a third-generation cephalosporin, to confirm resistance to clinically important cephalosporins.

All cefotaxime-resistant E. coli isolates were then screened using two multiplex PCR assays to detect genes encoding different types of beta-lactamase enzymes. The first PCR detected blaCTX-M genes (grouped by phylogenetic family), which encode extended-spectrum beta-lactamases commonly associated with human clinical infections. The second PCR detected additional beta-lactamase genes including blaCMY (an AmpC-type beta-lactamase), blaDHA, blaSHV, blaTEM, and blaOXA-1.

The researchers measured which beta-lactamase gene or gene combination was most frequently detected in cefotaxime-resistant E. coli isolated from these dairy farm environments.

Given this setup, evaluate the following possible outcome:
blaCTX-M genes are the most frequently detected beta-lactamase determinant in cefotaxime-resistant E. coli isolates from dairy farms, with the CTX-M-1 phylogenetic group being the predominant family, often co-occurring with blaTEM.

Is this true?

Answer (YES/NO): NO